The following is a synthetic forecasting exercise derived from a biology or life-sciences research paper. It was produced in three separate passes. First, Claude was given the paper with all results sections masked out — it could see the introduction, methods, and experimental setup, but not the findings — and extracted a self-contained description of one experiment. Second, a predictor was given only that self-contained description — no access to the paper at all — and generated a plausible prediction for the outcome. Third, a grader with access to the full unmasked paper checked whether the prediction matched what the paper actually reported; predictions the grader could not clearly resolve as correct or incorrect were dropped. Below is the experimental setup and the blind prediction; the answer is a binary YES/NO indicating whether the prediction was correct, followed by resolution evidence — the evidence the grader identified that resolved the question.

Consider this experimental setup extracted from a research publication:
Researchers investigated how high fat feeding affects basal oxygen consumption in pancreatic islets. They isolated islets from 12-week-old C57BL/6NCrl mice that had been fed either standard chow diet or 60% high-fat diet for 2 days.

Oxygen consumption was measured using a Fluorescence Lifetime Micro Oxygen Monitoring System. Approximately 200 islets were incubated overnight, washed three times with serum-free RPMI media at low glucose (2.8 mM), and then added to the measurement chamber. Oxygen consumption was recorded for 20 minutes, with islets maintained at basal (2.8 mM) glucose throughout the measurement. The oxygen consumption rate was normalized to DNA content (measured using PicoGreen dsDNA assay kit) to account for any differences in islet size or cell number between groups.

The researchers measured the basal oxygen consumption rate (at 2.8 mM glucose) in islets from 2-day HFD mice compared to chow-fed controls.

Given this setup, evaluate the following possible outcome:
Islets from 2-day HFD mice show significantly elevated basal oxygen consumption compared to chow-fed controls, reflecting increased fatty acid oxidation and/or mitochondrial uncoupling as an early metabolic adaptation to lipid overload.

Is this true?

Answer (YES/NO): YES